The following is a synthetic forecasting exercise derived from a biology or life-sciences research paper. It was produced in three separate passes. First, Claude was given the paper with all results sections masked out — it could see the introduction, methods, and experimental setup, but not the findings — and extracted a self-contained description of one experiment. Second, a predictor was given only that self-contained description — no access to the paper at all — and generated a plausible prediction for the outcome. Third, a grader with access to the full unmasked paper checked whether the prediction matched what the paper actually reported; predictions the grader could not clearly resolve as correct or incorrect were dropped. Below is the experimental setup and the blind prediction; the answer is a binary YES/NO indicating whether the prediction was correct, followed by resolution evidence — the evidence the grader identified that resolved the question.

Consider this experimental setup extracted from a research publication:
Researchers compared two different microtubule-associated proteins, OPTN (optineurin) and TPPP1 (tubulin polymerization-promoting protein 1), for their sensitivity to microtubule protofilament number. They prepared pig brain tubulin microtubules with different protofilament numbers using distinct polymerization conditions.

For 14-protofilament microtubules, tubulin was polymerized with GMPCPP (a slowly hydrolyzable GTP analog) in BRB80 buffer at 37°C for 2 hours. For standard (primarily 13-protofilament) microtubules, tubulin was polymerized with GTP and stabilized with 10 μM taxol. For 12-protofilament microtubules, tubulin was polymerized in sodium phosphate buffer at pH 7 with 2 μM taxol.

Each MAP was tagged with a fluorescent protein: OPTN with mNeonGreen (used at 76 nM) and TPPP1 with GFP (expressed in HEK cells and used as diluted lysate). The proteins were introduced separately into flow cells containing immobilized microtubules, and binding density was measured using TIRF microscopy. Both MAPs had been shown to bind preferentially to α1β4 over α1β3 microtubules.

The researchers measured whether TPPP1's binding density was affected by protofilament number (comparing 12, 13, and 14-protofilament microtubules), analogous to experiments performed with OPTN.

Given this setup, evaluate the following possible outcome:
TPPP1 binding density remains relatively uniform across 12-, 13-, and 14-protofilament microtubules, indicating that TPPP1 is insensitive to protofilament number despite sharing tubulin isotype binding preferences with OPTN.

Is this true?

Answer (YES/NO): YES